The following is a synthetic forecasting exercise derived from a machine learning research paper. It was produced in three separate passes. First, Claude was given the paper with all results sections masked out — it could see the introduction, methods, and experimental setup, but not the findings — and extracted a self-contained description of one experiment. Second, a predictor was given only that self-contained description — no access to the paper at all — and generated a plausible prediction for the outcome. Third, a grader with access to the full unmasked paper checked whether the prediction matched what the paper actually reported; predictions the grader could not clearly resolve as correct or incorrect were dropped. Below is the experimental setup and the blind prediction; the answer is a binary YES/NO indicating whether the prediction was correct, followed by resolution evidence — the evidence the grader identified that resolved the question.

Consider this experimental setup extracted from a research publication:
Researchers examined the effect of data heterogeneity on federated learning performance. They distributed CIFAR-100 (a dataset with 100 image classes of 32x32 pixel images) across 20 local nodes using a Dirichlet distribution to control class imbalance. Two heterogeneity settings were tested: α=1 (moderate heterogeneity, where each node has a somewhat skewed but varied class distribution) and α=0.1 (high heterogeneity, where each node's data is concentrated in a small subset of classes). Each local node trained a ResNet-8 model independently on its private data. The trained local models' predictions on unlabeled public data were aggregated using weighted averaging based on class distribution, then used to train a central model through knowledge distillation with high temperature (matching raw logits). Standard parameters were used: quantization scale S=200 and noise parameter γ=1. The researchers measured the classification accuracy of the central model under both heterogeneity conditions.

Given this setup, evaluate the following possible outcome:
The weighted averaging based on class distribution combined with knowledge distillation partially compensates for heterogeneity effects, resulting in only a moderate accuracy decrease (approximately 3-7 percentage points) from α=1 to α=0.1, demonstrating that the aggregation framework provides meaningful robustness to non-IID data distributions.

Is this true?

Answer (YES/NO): YES